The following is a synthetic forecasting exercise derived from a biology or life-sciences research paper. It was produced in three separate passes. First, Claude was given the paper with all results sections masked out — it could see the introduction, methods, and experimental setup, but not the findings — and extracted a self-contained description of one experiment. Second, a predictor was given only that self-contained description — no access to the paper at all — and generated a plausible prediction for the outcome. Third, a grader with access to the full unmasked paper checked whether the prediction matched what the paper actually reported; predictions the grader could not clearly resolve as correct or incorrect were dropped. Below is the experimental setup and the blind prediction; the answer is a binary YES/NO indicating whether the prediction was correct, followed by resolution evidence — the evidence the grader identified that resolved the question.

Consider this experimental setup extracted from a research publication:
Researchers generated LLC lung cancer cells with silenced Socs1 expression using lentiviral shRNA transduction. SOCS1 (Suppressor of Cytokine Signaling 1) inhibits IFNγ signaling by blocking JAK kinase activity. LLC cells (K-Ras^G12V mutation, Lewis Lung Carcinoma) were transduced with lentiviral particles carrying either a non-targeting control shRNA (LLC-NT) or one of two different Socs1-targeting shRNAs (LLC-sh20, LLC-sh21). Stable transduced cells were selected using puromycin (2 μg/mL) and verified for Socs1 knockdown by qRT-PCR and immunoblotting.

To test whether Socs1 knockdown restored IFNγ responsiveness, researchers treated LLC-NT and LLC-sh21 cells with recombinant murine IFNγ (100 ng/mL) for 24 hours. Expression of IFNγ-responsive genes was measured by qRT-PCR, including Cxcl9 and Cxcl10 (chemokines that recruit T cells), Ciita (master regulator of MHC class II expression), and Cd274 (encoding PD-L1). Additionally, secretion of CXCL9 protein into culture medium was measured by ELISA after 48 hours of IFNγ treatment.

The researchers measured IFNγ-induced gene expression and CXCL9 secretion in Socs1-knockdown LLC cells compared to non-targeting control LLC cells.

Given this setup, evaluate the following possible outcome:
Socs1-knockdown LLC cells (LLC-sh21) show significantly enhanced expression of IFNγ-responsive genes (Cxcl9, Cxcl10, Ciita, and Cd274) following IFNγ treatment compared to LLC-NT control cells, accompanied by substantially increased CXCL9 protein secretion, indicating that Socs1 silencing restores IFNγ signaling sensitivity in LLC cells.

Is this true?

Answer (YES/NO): YES